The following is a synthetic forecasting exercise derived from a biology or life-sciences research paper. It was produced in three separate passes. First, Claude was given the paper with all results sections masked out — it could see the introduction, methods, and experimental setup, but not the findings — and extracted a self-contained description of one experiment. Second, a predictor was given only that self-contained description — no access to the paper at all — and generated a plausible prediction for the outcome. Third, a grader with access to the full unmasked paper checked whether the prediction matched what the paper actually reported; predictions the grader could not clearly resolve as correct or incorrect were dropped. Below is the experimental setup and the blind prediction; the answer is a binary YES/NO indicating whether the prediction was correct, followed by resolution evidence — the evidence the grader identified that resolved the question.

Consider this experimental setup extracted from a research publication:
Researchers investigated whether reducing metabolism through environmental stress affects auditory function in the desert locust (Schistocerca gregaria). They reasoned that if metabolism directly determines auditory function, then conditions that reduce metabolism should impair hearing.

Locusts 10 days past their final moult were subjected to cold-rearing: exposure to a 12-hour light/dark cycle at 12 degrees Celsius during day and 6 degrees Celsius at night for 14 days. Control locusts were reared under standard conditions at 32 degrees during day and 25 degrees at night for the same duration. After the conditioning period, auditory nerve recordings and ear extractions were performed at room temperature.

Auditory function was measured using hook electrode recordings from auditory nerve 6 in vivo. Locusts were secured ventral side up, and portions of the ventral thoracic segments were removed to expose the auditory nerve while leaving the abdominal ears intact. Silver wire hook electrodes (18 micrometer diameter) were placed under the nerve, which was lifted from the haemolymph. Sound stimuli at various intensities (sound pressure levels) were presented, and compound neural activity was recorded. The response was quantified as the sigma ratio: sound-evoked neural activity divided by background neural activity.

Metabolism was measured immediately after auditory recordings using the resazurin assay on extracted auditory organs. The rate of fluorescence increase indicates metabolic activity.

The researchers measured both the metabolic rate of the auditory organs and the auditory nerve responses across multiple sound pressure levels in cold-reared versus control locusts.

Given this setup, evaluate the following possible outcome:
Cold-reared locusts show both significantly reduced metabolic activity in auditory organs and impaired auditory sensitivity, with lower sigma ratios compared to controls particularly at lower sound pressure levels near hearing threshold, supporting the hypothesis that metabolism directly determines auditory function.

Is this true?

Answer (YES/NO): NO